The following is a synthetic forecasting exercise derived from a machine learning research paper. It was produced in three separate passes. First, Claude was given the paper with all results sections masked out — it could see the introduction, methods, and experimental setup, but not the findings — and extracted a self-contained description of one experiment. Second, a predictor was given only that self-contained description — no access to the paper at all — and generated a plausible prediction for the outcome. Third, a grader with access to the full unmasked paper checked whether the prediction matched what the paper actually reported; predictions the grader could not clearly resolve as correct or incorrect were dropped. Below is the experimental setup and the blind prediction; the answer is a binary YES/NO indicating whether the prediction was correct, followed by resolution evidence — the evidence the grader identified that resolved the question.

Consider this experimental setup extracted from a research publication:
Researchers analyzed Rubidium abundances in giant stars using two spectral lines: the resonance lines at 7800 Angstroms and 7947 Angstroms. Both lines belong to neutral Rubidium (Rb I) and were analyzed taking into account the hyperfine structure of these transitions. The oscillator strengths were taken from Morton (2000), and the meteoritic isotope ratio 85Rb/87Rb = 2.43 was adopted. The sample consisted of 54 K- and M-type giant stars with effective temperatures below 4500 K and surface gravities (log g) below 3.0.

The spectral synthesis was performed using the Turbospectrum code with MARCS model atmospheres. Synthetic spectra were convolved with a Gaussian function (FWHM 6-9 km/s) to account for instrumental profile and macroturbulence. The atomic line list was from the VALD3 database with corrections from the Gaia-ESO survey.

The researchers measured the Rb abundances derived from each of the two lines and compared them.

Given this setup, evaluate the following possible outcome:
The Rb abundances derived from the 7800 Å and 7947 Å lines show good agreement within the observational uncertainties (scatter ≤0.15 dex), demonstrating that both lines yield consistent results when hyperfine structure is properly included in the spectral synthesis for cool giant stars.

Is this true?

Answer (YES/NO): NO